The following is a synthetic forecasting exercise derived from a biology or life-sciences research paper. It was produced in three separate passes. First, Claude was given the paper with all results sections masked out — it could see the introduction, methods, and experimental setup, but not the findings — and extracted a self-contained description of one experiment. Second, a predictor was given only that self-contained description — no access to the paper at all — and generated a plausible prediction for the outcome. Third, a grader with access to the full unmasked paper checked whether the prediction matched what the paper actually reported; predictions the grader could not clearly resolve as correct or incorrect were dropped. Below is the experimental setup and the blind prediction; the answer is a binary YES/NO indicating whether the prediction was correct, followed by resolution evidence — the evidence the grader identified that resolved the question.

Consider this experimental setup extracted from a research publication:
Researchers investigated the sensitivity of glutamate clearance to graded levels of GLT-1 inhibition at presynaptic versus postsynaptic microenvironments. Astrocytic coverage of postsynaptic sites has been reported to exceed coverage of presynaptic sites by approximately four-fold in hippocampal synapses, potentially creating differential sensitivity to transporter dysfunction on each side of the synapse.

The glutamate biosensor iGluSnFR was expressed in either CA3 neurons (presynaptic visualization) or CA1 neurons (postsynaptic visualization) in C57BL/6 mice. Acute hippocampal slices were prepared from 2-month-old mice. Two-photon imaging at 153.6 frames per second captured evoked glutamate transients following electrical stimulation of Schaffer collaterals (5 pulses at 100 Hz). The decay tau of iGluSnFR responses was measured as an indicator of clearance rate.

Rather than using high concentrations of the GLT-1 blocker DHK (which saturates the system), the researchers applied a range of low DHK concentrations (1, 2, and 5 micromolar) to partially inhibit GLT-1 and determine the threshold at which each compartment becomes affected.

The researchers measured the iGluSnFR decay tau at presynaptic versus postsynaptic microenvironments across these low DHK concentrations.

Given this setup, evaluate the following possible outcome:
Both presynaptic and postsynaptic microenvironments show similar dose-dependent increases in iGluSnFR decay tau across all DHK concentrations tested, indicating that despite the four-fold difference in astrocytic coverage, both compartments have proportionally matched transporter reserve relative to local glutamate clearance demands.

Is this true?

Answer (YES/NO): NO